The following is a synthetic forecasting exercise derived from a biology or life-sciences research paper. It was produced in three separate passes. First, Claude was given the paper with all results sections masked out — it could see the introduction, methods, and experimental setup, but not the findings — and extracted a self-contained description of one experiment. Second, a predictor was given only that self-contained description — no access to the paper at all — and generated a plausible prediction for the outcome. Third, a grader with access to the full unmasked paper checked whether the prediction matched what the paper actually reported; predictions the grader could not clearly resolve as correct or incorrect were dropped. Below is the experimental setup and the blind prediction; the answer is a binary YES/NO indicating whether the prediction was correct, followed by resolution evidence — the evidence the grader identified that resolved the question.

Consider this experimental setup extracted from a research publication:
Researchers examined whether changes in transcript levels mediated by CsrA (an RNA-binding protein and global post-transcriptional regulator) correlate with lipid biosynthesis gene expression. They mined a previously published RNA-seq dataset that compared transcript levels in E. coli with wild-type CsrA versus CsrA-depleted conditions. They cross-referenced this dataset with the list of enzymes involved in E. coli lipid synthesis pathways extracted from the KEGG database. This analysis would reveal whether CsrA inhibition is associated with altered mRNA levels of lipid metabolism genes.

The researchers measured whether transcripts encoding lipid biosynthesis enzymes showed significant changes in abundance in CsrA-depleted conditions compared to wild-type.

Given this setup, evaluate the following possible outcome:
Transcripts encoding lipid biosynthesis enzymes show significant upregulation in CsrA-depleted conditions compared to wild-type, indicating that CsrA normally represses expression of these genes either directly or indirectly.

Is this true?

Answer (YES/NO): NO